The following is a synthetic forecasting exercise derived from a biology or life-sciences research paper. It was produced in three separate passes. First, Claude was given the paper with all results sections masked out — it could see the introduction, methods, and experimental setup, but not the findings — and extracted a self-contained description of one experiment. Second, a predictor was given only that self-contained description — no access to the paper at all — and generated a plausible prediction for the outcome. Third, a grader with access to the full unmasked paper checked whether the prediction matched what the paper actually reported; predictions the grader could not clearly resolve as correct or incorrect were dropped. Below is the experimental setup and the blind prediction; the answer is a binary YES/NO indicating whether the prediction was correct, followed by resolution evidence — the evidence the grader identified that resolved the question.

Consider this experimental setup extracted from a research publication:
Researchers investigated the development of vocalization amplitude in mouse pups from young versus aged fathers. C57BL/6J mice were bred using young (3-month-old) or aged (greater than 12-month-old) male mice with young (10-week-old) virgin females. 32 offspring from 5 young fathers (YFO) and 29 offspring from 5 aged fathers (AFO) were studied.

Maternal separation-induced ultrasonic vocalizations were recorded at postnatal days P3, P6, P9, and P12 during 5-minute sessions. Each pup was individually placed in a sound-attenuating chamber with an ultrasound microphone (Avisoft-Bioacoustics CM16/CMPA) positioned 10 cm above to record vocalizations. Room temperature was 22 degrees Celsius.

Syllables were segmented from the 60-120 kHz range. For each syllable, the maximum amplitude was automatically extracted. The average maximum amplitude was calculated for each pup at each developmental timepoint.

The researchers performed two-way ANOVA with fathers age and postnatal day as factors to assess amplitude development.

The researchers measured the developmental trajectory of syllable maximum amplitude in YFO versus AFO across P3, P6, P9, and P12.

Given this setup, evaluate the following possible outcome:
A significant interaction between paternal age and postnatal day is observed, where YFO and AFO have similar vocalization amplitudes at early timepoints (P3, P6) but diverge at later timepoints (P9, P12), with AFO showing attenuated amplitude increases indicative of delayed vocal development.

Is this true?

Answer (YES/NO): NO